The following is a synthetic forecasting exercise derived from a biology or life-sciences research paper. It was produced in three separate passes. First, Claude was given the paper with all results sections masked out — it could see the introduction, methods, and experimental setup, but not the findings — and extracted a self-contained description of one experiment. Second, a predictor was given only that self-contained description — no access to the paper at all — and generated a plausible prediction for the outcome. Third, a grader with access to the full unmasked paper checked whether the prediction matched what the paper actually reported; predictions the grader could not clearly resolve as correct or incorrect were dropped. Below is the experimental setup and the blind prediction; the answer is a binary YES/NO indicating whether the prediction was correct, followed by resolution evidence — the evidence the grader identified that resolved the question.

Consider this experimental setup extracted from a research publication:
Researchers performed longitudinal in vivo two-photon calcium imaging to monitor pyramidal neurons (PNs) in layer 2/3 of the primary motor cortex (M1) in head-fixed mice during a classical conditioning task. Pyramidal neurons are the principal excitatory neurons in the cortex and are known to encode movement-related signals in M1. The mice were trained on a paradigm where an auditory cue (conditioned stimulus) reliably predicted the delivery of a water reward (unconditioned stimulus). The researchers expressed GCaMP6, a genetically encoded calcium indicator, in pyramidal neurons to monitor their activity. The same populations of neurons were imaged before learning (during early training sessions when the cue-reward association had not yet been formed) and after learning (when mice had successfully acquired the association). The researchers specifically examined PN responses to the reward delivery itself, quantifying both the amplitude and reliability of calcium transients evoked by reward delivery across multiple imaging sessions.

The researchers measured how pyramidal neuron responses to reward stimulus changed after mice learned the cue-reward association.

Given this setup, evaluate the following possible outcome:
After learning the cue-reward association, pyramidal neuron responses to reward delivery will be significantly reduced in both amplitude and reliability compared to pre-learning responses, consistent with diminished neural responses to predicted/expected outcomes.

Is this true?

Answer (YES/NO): YES